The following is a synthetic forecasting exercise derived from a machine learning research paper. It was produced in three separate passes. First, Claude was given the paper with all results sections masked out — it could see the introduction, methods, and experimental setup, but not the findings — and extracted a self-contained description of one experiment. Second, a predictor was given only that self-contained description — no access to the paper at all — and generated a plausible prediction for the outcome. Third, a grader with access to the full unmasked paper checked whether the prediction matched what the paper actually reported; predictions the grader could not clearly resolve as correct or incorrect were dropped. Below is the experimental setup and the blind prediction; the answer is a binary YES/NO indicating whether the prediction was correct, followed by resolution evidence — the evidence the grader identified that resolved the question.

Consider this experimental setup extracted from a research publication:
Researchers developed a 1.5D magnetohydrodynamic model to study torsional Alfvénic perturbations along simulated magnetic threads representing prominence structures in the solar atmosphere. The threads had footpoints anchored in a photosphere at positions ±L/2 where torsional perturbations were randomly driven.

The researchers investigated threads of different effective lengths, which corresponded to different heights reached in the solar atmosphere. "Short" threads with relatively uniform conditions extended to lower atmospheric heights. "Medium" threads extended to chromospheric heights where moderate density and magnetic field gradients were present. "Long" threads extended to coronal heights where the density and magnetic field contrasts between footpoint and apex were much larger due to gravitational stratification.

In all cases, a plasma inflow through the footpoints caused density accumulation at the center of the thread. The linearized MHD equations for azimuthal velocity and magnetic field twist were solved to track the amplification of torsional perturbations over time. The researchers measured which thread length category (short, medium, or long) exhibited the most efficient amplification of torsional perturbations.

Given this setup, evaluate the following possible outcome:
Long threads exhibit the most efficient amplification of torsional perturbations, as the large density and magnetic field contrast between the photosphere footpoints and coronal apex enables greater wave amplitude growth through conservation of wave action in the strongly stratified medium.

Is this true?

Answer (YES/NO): NO